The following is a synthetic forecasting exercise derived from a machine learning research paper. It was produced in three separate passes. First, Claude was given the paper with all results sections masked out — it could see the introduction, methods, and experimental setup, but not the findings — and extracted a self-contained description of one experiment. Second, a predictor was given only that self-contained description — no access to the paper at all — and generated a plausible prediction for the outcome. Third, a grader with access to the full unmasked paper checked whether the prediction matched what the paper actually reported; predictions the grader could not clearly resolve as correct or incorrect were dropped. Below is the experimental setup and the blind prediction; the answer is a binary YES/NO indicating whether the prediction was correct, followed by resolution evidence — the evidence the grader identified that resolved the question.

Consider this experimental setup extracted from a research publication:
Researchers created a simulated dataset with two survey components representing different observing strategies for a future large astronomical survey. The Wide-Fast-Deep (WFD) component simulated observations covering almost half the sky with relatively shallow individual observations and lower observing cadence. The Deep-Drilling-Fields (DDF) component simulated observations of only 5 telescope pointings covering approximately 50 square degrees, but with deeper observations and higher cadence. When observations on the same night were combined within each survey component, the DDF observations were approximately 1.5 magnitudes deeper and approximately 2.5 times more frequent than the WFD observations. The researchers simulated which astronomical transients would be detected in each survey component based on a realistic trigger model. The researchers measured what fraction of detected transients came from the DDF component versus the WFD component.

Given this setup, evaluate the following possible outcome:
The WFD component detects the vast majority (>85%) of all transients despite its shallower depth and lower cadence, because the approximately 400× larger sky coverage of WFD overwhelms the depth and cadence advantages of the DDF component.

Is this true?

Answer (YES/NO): YES